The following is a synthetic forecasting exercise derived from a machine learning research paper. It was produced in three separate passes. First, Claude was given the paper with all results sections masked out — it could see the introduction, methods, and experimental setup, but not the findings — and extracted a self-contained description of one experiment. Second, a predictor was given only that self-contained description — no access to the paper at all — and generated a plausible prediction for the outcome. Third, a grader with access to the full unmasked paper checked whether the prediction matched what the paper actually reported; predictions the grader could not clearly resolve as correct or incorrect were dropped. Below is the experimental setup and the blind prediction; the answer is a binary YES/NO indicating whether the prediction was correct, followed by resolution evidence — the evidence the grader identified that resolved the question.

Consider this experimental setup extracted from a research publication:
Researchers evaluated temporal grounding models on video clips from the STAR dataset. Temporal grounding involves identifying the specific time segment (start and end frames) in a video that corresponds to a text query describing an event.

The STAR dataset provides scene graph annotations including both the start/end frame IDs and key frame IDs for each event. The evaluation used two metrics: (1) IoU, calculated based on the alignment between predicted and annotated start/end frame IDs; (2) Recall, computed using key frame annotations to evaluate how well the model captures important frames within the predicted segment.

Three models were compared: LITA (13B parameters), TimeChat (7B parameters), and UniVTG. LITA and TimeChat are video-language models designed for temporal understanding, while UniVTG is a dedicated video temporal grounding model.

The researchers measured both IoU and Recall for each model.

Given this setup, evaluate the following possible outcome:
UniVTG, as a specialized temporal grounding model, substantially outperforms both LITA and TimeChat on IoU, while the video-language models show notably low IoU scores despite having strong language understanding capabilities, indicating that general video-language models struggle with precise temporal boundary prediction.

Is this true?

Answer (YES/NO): YES